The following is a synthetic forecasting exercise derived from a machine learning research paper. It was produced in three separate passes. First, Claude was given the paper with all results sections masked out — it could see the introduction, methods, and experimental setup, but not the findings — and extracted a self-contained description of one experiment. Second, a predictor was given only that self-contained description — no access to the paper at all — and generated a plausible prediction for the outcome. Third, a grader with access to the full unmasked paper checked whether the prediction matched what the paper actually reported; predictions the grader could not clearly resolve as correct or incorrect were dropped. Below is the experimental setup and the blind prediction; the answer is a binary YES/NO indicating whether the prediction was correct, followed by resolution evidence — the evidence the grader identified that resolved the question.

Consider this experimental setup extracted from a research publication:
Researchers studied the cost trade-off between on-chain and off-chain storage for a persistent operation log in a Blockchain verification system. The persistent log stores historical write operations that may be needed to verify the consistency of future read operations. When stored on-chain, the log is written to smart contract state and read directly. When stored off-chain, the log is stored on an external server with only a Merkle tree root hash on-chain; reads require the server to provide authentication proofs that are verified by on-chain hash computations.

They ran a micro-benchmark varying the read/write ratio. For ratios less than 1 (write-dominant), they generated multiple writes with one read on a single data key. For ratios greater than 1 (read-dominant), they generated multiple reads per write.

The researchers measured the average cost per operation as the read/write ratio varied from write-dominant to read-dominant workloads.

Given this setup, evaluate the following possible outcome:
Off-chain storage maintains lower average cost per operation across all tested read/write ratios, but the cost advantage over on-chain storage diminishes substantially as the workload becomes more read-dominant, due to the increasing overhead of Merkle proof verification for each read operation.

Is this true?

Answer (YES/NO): NO